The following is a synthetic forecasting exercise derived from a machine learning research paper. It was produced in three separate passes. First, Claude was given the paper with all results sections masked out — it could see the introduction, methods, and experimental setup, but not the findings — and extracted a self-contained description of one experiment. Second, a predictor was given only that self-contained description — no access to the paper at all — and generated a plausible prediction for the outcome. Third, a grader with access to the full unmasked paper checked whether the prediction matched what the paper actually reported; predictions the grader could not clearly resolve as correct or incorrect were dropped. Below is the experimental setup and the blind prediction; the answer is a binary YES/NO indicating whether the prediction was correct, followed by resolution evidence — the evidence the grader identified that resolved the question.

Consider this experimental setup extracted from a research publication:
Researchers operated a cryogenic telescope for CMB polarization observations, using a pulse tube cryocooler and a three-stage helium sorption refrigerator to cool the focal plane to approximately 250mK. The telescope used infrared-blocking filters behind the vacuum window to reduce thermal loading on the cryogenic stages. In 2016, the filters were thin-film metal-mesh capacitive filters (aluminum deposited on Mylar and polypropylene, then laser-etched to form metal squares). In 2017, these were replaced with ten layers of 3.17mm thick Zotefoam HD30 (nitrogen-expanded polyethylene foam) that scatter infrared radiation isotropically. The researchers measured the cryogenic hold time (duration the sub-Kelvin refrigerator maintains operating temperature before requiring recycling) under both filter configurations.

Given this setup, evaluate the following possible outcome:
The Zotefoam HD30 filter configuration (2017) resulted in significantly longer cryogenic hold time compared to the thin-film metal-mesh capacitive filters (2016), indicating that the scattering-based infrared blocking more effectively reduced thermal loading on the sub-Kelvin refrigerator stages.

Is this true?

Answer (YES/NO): YES